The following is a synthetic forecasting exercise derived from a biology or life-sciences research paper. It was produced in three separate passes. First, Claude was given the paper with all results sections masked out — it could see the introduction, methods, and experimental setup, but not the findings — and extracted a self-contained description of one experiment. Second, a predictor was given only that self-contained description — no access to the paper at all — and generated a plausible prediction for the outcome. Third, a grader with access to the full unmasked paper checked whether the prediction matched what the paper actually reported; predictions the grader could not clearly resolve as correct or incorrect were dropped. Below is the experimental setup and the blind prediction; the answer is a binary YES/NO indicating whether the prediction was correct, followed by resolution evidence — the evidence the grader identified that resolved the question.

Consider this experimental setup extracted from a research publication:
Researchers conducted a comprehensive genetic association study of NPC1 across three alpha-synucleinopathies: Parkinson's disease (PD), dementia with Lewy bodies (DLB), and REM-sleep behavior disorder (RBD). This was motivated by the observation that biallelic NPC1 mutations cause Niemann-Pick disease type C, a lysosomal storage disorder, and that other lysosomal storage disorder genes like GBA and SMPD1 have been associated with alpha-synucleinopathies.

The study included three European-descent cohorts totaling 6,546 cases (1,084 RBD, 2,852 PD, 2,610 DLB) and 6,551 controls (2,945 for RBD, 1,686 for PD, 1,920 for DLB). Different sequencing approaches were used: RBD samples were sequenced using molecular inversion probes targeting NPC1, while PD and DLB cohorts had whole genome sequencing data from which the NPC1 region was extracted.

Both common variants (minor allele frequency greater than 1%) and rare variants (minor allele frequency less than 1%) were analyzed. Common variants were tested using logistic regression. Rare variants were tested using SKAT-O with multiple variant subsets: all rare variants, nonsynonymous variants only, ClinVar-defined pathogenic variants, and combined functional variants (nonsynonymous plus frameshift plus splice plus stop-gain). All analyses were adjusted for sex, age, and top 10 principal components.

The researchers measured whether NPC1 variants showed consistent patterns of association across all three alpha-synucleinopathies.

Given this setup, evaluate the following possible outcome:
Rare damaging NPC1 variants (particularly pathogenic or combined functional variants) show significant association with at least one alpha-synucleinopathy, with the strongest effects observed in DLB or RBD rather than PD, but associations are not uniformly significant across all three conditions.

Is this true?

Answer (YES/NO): NO